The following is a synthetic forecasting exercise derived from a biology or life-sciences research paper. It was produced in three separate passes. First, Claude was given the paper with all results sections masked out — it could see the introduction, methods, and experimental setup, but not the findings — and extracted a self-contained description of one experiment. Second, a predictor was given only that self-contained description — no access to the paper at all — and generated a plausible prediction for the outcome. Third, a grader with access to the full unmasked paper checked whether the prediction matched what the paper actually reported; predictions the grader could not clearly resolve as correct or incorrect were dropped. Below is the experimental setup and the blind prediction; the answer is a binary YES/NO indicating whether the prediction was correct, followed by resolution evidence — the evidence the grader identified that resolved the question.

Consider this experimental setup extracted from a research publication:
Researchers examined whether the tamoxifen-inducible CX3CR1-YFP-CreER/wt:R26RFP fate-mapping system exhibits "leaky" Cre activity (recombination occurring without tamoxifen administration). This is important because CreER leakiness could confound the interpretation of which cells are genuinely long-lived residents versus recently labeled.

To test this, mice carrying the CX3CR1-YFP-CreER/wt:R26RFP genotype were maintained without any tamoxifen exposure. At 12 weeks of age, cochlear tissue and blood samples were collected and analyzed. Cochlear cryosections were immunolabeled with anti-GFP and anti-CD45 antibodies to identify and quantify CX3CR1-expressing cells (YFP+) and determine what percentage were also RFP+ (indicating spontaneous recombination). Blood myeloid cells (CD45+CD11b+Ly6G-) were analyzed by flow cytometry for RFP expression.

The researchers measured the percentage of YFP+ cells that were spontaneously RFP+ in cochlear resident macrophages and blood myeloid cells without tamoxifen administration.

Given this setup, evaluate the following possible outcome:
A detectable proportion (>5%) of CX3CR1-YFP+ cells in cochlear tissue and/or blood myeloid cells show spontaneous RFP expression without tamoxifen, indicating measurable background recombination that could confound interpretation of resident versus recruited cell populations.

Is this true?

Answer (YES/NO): YES